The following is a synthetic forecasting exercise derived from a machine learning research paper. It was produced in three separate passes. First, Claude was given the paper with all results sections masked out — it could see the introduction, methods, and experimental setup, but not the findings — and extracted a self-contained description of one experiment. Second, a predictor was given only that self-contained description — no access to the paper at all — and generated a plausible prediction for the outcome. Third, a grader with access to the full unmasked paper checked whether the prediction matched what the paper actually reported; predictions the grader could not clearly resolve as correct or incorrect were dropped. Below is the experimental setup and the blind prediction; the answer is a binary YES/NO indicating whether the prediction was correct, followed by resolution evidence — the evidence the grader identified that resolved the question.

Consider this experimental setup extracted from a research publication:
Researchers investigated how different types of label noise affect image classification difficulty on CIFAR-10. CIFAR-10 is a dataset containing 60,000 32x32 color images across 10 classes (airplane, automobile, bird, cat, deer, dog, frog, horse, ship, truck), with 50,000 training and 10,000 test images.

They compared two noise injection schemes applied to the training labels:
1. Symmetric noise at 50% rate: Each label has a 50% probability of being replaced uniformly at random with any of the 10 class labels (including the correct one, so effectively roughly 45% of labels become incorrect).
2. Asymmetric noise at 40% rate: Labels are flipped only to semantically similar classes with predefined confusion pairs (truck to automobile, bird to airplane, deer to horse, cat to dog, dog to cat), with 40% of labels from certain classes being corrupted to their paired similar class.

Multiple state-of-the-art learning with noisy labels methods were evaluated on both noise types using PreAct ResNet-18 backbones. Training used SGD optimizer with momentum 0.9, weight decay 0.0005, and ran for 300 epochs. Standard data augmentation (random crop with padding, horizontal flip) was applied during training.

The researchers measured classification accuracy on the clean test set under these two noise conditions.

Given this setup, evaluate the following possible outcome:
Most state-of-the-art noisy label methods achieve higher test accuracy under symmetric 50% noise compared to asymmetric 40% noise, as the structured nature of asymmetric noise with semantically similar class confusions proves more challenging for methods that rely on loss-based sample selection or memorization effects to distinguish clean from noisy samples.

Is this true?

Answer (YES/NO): YES